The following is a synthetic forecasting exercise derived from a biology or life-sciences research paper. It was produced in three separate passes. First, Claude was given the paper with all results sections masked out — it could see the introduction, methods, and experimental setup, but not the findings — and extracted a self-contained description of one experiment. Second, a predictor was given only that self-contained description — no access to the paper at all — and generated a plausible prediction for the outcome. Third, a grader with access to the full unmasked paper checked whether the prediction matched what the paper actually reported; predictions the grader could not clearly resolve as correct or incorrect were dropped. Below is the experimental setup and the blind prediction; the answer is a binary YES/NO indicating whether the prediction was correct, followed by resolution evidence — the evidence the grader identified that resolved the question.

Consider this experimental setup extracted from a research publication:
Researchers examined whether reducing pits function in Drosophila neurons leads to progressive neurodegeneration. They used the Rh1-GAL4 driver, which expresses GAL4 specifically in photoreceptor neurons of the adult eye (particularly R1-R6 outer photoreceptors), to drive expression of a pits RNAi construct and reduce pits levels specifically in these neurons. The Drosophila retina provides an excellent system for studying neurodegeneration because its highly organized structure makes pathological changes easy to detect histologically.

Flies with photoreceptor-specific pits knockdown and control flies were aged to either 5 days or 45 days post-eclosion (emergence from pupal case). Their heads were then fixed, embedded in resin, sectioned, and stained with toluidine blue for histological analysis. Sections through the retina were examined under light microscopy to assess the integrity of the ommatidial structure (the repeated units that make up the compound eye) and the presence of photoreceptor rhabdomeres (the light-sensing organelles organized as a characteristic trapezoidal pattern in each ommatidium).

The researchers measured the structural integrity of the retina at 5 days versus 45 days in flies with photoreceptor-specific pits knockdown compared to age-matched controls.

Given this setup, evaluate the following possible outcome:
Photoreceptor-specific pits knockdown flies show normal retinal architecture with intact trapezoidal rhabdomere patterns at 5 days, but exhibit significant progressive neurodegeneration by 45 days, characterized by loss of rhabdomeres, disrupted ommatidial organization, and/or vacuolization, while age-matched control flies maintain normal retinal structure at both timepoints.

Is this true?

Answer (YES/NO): YES